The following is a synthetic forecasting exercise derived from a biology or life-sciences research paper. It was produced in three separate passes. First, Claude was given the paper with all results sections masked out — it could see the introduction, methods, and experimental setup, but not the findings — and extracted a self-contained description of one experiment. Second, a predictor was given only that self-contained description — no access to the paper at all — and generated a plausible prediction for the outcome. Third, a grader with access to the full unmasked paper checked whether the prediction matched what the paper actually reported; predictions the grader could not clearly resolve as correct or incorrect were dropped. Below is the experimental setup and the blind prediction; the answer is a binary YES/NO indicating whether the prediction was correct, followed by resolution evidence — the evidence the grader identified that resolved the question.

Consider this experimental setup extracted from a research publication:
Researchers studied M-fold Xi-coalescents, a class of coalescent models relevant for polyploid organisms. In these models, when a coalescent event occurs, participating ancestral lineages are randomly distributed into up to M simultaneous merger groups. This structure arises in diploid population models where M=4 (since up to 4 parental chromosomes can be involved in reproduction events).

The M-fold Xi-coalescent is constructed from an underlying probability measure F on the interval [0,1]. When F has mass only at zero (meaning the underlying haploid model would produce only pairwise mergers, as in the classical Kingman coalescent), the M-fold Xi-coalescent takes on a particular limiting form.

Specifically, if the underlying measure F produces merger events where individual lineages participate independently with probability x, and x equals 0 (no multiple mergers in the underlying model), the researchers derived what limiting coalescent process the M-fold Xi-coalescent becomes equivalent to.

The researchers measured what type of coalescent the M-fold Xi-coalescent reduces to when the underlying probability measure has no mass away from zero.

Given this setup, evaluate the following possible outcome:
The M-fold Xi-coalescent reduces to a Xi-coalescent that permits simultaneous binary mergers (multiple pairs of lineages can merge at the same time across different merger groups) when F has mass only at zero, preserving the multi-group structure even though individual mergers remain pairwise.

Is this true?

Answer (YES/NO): NO